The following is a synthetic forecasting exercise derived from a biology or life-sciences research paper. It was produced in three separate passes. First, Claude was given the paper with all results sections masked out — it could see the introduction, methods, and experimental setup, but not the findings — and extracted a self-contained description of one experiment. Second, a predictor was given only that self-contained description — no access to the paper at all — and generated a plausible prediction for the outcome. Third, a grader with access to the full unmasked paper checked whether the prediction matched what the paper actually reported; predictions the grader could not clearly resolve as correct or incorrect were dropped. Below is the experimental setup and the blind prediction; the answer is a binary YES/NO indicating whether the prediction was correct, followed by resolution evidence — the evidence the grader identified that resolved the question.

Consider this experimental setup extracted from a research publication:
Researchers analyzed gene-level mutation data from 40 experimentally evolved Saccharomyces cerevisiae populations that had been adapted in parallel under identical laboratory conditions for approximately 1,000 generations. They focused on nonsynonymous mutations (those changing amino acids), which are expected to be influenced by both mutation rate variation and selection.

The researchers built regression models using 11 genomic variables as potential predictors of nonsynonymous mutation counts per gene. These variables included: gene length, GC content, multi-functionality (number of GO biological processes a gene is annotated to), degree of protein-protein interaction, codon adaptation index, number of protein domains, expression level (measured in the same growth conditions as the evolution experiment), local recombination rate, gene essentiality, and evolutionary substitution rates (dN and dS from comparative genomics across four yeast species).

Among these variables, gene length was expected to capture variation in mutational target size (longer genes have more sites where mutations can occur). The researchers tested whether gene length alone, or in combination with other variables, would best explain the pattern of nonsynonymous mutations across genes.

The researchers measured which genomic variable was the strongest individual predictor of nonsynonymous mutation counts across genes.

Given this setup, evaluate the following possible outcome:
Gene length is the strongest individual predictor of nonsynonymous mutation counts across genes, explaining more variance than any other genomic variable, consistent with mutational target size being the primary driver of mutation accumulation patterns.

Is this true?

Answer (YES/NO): YES